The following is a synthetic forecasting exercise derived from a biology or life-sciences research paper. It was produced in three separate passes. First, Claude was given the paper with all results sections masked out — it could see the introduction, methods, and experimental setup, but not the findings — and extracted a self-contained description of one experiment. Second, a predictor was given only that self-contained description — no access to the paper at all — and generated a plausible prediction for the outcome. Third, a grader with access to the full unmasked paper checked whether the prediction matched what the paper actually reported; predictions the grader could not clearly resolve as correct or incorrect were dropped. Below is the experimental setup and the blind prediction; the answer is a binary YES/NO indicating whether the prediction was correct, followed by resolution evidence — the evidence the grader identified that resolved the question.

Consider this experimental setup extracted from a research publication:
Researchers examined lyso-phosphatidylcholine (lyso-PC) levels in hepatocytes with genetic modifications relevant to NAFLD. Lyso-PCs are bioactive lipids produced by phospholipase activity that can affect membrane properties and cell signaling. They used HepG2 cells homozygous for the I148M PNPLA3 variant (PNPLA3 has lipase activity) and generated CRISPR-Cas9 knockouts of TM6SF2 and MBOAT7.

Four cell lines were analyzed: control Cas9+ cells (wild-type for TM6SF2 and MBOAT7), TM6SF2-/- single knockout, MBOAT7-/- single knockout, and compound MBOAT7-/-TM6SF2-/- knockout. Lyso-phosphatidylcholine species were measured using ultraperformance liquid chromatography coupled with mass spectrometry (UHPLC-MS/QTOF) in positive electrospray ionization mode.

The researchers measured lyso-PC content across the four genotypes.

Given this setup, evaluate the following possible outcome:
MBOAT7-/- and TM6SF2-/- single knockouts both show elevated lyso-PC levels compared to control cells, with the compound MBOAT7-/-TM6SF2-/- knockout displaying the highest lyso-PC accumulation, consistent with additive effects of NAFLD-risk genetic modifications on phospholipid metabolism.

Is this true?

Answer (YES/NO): NO